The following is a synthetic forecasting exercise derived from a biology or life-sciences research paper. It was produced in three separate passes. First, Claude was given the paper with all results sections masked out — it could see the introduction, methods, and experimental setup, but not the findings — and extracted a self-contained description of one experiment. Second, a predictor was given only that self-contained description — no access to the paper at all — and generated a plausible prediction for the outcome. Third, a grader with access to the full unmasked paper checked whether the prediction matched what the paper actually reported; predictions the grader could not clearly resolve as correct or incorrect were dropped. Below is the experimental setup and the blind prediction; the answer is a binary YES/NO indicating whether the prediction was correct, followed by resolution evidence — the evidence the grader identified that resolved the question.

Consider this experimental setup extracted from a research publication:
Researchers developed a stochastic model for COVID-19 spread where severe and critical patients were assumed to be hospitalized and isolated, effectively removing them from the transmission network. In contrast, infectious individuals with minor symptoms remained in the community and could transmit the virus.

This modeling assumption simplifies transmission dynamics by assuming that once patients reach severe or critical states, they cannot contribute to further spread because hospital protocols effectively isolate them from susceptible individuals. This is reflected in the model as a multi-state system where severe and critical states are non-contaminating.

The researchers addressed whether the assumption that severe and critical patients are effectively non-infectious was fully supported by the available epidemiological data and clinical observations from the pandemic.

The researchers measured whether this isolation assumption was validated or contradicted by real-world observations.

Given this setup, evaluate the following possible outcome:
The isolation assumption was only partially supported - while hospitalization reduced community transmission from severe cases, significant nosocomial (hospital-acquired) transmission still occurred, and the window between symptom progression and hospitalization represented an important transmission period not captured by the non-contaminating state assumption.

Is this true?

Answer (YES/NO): NO